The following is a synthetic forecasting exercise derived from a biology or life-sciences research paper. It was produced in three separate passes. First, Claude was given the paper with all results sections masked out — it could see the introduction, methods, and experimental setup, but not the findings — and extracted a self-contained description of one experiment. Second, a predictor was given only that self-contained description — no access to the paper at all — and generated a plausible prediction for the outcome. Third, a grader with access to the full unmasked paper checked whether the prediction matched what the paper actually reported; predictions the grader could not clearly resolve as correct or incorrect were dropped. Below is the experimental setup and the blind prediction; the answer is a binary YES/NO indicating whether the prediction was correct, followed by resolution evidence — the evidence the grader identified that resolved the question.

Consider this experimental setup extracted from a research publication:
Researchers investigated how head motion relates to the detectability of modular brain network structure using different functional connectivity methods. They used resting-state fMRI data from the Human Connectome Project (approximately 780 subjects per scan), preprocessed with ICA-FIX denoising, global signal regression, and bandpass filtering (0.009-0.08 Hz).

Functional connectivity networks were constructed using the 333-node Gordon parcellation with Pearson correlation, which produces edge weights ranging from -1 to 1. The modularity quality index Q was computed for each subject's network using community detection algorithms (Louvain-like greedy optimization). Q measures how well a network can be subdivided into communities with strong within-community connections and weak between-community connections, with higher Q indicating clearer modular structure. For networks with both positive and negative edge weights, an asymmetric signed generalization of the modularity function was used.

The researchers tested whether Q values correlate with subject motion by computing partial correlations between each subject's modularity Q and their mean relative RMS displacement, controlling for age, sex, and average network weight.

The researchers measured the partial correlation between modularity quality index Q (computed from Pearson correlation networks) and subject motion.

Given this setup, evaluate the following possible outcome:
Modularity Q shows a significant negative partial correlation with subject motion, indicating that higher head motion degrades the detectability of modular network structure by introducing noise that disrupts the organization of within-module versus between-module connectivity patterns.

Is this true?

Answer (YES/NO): YES